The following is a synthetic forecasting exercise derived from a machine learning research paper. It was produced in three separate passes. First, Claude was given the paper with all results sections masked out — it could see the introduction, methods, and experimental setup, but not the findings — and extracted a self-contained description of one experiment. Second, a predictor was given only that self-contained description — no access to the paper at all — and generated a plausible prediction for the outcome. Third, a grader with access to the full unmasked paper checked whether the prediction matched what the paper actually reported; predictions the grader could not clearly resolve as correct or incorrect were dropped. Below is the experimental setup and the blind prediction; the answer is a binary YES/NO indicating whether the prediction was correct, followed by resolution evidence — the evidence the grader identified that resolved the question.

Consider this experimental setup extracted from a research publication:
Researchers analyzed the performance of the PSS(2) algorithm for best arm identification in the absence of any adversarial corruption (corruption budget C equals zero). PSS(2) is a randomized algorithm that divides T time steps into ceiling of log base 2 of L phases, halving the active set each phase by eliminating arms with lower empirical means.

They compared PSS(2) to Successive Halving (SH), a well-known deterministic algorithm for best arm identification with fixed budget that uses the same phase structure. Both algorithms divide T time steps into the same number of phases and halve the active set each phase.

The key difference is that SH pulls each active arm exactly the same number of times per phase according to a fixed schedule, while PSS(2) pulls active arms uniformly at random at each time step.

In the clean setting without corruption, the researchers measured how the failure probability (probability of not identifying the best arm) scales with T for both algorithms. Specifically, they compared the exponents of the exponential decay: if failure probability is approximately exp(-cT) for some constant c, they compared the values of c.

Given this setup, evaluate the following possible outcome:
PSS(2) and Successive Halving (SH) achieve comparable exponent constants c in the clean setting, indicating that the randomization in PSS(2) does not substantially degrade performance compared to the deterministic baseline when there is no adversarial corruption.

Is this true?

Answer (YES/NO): YES